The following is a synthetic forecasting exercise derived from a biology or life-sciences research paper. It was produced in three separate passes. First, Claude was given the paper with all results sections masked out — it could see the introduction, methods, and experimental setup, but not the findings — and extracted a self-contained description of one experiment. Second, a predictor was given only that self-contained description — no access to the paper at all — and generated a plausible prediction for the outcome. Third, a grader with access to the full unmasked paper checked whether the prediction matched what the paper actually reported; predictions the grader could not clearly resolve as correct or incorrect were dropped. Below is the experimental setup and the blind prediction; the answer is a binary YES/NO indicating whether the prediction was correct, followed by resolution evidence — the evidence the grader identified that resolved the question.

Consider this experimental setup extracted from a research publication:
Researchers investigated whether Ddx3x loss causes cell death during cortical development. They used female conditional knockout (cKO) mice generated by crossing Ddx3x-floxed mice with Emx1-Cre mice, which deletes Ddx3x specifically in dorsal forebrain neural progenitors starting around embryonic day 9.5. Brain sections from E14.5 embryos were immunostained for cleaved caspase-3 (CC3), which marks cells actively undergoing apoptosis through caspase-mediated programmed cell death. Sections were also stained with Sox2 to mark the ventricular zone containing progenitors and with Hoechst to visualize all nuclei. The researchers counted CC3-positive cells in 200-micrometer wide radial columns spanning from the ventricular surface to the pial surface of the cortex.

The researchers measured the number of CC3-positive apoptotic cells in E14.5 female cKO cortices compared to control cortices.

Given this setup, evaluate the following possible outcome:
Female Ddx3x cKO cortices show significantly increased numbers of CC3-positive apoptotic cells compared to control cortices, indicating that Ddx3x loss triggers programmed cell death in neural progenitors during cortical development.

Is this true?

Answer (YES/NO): YES